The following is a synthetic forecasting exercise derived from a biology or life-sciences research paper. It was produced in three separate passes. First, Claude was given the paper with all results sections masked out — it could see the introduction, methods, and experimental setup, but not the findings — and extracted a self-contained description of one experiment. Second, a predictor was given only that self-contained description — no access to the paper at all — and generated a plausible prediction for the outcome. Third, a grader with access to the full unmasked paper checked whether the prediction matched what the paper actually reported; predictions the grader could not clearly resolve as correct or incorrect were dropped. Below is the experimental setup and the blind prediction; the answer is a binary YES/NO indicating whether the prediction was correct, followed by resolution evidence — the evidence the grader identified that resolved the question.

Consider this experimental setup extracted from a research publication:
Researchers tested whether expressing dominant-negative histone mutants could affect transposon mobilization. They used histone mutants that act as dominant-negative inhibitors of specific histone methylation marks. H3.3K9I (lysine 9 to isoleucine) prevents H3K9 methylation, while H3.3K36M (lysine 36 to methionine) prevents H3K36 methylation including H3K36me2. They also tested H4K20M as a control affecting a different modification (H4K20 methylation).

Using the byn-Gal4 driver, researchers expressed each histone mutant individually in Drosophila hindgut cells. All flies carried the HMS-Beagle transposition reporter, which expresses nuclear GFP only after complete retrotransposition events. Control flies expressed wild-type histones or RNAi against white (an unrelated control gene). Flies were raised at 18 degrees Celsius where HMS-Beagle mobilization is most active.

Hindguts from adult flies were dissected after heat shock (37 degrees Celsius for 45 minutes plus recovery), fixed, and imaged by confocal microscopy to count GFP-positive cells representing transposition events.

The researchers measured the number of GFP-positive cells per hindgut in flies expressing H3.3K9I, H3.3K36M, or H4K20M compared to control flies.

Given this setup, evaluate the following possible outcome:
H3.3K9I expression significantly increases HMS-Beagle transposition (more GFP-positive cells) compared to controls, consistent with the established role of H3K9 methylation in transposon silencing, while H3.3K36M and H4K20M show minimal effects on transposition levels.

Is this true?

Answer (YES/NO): NO